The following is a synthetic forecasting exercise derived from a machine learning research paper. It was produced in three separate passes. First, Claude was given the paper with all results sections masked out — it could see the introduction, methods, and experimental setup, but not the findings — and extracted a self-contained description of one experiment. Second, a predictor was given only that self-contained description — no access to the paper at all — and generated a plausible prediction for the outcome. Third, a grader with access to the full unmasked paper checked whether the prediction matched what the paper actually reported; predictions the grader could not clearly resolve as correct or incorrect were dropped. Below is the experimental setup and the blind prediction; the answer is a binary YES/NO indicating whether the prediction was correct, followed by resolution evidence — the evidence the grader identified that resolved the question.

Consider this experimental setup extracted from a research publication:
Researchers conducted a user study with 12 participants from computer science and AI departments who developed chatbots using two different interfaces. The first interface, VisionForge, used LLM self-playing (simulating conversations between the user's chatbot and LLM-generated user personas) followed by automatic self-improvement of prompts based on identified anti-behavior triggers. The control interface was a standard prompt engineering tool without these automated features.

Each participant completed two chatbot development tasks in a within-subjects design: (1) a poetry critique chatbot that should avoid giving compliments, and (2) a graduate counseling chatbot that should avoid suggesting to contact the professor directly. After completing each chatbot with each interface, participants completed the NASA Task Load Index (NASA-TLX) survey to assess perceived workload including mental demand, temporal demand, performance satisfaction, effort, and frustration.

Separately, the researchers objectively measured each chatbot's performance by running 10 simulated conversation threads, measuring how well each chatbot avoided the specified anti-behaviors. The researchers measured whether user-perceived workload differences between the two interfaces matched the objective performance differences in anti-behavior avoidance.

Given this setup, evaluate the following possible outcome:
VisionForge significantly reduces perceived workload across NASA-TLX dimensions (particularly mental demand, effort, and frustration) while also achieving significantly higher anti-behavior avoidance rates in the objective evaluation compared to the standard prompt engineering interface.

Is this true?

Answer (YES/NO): NO